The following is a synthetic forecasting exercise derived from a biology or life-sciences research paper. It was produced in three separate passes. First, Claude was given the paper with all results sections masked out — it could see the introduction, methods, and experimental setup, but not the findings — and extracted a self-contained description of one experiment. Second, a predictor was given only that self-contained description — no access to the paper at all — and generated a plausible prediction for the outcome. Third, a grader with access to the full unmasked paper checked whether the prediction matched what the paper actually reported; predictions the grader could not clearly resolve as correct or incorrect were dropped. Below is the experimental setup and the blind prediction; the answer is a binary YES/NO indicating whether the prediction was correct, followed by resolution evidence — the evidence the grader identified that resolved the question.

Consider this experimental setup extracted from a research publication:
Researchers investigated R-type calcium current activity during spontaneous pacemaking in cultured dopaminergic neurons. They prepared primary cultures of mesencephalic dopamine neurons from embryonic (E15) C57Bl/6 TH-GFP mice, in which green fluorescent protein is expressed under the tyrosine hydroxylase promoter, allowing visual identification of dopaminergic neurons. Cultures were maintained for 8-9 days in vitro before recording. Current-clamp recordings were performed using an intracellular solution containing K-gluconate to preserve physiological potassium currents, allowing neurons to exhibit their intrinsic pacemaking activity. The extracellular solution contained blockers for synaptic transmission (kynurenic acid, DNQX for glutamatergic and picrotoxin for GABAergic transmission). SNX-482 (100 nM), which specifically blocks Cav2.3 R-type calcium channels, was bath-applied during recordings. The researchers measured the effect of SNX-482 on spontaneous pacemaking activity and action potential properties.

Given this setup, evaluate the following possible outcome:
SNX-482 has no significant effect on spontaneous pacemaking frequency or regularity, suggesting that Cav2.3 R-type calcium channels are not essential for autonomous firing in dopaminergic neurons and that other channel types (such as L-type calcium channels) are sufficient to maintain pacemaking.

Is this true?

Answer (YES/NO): NO